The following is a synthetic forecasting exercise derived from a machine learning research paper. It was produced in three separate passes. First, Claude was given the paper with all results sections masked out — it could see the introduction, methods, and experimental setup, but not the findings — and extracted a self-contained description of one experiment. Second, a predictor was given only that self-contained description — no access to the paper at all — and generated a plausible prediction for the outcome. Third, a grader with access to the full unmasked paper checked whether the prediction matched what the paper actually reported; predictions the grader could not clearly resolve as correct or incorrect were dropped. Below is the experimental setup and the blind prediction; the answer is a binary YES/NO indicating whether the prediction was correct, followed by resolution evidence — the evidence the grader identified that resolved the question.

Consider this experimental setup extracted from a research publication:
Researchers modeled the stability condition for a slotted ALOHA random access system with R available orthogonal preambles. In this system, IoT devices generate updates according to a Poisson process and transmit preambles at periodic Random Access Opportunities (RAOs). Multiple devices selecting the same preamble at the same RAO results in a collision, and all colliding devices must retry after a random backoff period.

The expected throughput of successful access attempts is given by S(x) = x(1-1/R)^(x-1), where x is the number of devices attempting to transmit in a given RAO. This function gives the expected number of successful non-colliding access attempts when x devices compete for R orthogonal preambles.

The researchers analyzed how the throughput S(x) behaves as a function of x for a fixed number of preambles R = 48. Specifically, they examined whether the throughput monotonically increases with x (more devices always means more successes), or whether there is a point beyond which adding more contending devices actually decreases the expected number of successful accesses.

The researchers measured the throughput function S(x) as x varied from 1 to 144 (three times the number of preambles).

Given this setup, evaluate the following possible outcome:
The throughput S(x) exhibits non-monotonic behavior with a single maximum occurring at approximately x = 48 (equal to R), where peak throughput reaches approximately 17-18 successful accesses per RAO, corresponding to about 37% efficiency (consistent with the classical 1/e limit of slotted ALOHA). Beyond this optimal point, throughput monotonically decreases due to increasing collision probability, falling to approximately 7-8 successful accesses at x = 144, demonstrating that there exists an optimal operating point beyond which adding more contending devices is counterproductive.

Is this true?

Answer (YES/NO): YES